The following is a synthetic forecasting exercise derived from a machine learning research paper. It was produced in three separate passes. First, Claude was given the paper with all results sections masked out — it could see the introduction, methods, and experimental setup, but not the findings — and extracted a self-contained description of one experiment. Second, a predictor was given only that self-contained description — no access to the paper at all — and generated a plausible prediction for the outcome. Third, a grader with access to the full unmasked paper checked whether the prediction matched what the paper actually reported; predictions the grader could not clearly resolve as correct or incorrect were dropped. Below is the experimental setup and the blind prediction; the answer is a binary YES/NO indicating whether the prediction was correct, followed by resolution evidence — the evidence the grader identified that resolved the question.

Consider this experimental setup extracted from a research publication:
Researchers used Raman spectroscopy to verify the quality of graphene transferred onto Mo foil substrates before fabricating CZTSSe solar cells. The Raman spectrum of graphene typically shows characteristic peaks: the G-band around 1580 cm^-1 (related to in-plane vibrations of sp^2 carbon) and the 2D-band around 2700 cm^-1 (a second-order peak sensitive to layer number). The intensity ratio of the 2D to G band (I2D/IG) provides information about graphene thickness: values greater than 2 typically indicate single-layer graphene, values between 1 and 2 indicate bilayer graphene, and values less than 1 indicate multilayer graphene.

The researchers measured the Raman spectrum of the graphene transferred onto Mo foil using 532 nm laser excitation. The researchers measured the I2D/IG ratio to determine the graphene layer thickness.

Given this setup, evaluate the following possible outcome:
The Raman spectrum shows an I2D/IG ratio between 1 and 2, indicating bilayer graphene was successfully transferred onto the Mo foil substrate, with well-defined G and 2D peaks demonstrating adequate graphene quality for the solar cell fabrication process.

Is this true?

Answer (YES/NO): YES